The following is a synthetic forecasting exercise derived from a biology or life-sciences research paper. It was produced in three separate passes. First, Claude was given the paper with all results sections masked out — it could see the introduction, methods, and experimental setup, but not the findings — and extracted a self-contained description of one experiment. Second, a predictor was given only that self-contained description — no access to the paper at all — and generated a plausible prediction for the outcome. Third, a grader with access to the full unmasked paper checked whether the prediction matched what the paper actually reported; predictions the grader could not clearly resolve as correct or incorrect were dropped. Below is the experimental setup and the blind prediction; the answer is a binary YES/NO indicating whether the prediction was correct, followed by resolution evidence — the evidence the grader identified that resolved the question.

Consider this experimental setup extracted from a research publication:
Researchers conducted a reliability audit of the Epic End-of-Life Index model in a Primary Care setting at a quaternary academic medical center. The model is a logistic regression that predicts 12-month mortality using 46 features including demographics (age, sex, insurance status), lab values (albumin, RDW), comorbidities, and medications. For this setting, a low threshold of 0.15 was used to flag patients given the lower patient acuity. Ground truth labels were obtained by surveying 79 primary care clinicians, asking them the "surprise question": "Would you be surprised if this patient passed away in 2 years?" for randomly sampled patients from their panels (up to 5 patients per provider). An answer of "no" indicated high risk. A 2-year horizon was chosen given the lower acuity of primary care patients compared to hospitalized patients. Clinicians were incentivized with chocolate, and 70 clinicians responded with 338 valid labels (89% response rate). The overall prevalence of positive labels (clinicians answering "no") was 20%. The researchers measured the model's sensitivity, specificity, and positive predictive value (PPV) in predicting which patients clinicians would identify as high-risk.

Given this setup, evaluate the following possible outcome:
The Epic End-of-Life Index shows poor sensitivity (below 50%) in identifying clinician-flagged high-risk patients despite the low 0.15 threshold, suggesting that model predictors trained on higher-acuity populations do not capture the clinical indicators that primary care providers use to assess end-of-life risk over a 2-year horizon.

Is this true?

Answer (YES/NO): YES